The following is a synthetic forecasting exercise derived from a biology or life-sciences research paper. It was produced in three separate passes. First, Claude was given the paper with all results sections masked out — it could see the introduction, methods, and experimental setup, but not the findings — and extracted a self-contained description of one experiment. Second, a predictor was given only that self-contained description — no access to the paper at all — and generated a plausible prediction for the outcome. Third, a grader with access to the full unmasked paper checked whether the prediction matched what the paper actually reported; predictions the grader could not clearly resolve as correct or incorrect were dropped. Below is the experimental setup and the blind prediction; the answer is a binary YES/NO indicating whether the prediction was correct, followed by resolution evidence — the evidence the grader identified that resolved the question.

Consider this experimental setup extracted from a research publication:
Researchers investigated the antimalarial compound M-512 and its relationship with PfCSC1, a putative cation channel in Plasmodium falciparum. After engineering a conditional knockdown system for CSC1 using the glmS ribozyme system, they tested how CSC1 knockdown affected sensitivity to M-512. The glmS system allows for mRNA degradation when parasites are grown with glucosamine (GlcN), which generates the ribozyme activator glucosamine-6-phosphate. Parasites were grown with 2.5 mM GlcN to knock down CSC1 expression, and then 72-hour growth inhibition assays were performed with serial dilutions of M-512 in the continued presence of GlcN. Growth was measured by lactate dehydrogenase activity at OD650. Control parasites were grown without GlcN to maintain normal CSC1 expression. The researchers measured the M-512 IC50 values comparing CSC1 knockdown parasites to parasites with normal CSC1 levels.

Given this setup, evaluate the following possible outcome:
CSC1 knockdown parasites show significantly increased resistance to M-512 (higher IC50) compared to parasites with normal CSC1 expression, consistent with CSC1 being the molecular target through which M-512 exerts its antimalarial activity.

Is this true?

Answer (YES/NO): YES